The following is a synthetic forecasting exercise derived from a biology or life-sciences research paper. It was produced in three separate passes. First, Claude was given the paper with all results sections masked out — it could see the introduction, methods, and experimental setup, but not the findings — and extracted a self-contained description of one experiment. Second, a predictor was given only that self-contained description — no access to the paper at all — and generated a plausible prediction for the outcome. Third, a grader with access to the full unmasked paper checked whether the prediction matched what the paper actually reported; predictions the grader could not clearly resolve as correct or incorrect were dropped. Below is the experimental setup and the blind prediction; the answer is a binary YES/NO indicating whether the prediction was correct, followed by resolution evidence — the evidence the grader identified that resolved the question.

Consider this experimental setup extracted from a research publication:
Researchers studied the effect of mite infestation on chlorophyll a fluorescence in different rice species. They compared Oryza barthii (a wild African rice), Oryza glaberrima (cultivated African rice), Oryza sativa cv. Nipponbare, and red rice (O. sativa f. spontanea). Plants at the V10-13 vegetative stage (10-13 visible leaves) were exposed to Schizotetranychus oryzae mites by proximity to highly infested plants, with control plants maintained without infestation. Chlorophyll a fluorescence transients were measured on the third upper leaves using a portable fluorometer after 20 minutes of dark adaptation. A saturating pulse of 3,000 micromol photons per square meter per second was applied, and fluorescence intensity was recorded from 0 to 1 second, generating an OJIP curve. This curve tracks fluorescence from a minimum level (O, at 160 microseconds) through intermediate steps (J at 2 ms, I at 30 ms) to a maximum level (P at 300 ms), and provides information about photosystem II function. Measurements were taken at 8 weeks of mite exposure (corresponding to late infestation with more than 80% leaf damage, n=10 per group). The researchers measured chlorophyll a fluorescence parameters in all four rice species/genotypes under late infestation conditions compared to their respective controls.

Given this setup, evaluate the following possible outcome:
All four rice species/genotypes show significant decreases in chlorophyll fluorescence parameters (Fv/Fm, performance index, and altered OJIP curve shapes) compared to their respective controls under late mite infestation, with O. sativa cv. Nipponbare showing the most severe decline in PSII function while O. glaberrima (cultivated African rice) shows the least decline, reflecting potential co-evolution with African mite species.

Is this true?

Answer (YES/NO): NO